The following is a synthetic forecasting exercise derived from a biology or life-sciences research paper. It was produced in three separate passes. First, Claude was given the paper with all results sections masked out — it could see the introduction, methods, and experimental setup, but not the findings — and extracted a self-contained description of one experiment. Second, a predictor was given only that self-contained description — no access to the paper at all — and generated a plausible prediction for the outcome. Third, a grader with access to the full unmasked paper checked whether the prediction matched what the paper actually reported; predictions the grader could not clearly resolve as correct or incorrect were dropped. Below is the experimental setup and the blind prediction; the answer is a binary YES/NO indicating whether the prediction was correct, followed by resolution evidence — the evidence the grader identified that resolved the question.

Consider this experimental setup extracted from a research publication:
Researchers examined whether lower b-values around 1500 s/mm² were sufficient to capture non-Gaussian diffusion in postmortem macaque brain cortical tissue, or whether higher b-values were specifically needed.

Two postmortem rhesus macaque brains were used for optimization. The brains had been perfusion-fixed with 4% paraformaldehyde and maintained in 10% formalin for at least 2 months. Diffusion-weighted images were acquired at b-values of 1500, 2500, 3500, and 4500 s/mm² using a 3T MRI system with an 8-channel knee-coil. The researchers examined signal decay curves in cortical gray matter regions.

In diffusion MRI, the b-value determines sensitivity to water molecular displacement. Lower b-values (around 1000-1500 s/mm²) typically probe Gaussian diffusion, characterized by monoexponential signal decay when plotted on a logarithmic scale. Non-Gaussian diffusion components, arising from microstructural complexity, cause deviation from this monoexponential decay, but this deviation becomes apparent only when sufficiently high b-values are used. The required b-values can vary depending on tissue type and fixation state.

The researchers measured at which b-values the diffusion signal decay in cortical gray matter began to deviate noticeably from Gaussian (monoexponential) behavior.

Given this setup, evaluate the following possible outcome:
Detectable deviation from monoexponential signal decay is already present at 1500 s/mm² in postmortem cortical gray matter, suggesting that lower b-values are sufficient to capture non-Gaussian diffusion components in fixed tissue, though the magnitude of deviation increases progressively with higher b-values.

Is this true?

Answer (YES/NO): NO